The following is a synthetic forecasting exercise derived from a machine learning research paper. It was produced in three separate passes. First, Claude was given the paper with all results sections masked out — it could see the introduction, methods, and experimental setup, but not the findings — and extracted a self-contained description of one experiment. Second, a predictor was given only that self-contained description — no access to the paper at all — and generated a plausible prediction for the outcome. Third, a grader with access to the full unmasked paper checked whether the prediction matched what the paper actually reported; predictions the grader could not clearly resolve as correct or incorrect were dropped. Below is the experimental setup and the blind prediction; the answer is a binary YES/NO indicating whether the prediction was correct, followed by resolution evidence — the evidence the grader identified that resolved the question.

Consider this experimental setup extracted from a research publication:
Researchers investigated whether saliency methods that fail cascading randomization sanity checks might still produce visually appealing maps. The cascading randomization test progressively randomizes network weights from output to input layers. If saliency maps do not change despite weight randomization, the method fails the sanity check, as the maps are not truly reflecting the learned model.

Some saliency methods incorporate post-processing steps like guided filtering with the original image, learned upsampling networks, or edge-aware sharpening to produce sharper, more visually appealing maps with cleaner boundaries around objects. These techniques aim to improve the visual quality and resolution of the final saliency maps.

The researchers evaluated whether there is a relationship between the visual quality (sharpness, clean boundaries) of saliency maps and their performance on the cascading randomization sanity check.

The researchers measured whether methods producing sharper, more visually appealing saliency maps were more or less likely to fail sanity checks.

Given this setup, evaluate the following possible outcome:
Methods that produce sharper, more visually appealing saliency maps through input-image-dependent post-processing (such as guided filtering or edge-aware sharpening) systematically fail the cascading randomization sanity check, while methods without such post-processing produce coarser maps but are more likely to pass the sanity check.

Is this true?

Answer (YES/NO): NO